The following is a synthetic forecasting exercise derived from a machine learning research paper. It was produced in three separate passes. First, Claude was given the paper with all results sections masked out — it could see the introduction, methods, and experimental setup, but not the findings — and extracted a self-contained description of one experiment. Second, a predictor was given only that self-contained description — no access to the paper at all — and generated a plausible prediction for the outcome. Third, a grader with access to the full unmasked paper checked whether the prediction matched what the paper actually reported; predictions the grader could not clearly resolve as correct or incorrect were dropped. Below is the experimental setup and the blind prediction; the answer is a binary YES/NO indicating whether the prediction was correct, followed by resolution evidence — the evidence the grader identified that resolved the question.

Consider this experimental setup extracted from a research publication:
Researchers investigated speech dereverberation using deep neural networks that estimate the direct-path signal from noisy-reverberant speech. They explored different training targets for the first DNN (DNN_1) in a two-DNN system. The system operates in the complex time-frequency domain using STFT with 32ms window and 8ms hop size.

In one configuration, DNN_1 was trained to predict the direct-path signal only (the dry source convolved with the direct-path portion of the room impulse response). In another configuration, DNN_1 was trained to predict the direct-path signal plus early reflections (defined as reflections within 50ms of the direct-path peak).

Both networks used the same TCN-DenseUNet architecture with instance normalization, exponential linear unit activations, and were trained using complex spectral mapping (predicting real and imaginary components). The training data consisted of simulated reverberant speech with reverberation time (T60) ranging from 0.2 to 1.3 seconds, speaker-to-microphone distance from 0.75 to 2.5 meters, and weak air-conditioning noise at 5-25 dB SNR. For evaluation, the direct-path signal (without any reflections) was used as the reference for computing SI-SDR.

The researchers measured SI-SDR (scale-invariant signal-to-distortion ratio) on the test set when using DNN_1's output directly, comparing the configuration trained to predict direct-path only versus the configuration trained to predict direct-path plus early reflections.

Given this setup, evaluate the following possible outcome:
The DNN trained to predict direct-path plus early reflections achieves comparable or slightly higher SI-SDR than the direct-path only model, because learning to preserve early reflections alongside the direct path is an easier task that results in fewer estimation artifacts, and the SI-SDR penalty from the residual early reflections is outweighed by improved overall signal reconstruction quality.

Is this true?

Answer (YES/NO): NO